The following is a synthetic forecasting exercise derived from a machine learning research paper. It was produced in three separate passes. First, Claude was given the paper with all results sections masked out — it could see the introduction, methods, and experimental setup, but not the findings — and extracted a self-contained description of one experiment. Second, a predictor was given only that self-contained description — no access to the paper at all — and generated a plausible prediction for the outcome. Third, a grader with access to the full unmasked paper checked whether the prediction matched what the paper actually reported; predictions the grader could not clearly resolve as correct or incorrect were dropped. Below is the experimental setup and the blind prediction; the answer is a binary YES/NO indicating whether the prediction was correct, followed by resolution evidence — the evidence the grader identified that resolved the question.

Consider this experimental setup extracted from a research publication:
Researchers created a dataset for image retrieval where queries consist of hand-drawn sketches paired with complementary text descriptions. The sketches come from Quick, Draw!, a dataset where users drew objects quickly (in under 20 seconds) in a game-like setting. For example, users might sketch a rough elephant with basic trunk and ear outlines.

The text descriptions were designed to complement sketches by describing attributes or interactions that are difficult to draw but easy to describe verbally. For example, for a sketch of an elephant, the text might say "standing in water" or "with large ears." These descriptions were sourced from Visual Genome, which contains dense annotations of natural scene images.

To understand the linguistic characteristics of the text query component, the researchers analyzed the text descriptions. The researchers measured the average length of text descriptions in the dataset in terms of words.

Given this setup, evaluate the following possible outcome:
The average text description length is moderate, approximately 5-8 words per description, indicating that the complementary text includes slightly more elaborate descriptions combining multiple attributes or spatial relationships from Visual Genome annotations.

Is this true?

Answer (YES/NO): YES